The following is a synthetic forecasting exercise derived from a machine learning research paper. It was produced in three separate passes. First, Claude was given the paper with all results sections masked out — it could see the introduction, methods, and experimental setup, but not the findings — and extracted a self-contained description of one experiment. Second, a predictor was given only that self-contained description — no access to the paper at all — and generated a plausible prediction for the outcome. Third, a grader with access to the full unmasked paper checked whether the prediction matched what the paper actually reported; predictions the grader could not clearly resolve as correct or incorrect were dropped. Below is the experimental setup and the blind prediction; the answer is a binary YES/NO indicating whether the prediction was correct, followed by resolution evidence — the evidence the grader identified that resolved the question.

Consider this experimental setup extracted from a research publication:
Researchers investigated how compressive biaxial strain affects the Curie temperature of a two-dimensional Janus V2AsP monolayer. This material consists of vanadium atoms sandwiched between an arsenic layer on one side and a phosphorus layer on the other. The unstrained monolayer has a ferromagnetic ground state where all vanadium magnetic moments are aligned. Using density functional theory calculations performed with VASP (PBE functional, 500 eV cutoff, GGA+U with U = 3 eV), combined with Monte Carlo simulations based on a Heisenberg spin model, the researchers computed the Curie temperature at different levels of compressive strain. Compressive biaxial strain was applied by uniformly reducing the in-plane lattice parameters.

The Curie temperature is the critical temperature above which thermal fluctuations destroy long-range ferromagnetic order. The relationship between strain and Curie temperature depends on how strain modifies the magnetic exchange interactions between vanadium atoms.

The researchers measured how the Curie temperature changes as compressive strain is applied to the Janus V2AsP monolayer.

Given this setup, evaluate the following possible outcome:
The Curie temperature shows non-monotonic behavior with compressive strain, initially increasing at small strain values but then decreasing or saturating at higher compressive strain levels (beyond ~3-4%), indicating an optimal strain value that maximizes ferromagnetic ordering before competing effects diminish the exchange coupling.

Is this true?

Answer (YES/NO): NO